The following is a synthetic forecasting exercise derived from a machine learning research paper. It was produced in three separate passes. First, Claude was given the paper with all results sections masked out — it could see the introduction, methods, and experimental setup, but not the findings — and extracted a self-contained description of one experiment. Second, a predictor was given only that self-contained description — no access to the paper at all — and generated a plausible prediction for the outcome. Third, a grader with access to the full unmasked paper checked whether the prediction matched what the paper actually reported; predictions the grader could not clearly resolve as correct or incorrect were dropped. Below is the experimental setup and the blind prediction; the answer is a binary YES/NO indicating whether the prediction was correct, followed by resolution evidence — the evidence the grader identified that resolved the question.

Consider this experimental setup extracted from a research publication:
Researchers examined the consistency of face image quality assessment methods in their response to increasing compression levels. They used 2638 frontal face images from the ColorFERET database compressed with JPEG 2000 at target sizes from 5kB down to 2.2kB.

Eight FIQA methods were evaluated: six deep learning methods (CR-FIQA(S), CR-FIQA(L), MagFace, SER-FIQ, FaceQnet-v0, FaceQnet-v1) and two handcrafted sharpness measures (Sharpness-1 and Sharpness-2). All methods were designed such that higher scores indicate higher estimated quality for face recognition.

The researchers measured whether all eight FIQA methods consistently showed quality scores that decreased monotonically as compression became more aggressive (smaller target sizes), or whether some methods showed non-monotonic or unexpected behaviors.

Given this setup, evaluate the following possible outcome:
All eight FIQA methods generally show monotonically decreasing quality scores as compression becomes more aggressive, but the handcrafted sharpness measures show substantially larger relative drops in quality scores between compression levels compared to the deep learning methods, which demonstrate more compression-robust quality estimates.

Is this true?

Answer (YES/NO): NO